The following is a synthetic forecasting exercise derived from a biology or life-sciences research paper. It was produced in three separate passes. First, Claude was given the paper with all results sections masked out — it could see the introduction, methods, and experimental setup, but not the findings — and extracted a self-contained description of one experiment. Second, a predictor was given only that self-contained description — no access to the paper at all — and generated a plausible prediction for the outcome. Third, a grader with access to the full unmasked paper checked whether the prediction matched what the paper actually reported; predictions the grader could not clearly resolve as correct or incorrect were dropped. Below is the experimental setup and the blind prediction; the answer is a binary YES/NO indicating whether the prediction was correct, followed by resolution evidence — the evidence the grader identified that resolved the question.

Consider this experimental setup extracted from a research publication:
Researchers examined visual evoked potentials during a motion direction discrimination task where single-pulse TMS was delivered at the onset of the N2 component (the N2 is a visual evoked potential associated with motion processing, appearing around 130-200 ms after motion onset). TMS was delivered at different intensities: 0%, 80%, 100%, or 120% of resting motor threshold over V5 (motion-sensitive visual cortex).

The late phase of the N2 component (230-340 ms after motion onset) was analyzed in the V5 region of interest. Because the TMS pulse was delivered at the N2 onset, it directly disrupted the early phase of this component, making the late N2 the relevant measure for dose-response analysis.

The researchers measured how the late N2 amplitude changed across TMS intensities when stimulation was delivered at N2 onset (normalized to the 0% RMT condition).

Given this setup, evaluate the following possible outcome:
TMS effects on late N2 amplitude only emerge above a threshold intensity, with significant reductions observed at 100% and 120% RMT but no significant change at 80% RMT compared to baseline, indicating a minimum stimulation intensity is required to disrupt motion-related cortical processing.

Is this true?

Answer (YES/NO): NO